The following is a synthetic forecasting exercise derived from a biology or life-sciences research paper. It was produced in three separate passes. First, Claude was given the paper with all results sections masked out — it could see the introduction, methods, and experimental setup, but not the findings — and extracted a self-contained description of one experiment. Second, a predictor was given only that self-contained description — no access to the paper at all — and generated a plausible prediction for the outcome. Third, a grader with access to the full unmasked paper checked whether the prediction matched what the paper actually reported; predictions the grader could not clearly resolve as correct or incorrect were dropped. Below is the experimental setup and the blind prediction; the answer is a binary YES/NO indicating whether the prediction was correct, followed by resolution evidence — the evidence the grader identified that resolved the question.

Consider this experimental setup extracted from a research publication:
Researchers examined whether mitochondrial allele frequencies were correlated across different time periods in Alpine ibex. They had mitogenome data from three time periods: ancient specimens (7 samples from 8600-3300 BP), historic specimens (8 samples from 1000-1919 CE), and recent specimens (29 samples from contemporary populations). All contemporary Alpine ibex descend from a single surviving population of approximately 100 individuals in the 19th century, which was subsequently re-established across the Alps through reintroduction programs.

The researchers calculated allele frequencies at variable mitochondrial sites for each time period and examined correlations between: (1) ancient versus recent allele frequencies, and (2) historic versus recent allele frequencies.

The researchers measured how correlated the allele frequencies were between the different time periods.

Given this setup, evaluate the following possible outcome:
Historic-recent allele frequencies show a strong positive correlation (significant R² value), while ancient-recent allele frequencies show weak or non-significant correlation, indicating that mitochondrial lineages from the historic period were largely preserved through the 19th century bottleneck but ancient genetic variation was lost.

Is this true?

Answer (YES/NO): YES